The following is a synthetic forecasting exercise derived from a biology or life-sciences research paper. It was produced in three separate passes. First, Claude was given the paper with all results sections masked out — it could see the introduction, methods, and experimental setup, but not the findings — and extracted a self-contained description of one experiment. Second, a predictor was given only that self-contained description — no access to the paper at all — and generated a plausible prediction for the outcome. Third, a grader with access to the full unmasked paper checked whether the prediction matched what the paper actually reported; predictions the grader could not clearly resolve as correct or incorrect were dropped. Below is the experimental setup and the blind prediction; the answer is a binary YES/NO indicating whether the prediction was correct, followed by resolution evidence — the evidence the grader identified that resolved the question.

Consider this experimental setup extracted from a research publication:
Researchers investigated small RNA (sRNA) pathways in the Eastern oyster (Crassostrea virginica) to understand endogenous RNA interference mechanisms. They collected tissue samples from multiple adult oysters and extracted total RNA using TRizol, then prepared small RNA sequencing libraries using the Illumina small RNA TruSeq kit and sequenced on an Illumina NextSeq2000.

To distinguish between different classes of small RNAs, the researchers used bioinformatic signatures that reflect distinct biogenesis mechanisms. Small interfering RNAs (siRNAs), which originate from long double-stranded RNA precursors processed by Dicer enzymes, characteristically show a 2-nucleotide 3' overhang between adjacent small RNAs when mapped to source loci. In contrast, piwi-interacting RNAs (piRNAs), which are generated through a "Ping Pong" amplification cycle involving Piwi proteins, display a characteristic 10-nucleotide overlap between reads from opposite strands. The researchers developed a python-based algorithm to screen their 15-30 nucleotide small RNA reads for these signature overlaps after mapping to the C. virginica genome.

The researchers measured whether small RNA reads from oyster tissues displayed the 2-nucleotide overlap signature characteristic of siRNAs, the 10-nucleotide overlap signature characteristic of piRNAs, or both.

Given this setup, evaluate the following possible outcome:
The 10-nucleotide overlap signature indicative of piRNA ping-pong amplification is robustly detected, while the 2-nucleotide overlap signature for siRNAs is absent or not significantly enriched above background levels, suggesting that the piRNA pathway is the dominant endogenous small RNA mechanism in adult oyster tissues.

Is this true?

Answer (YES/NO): YES